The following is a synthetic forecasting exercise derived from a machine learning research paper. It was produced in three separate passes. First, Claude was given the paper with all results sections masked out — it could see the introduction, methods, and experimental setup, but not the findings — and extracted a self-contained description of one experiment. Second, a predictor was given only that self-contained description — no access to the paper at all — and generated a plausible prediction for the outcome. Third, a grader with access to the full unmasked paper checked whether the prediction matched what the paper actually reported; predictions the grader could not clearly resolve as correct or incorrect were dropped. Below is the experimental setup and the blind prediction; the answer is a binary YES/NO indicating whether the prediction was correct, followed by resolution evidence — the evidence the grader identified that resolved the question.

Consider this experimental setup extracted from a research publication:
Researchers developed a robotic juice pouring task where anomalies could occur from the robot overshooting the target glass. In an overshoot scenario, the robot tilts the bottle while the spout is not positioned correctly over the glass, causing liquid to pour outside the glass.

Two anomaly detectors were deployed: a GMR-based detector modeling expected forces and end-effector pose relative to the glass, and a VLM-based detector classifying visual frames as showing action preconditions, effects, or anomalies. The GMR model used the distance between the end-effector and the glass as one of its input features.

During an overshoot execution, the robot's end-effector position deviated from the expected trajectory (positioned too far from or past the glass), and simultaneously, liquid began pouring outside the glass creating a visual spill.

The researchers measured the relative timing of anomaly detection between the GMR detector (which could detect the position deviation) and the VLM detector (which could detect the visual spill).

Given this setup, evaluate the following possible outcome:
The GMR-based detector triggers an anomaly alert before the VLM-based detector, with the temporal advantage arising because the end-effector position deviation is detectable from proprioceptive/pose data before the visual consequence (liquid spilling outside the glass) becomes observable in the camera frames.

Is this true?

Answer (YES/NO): YES